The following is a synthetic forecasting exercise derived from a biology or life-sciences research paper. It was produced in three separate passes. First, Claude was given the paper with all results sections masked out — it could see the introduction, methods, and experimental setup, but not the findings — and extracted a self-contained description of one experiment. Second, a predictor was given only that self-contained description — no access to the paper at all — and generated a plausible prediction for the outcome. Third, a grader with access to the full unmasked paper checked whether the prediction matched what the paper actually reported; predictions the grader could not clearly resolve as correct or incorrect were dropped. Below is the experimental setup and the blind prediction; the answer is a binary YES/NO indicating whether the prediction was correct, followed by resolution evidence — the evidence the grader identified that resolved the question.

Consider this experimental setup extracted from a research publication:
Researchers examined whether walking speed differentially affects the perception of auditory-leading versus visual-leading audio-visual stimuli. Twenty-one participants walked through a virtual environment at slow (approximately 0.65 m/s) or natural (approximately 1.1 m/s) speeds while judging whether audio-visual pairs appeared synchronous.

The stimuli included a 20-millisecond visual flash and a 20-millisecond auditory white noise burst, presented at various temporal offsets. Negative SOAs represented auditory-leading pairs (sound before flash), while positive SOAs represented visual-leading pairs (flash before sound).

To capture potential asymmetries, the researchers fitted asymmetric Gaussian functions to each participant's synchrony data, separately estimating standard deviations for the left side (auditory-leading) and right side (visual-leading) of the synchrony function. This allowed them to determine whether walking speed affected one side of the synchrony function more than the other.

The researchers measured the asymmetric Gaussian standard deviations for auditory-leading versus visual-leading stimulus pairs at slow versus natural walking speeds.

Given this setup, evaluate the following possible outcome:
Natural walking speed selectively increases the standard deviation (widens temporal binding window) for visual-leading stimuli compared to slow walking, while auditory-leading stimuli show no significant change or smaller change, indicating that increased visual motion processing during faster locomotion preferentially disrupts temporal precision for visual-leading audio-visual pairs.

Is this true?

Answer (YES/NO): NO